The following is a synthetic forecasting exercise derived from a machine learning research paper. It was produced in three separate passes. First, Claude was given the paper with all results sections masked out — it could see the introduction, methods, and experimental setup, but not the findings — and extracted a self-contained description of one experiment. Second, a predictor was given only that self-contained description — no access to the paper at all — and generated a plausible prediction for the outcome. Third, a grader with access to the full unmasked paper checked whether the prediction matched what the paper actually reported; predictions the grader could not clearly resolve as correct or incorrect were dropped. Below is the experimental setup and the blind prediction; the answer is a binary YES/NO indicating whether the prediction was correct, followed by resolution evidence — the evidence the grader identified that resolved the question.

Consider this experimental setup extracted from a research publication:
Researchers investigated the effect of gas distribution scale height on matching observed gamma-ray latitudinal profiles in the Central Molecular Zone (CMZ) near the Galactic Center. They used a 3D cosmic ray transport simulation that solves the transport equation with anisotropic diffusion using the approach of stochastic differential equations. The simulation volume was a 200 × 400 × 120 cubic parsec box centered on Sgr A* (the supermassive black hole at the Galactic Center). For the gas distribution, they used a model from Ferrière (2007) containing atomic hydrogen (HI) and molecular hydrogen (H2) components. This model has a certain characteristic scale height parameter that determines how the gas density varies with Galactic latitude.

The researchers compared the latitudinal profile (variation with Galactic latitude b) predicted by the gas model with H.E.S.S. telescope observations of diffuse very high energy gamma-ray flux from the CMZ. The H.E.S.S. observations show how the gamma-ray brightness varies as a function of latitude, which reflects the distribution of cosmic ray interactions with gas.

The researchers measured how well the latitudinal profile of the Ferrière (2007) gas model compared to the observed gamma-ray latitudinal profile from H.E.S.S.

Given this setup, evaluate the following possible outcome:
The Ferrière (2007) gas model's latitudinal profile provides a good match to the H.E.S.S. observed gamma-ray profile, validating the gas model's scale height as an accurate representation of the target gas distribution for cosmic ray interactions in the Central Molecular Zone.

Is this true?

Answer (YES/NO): NO